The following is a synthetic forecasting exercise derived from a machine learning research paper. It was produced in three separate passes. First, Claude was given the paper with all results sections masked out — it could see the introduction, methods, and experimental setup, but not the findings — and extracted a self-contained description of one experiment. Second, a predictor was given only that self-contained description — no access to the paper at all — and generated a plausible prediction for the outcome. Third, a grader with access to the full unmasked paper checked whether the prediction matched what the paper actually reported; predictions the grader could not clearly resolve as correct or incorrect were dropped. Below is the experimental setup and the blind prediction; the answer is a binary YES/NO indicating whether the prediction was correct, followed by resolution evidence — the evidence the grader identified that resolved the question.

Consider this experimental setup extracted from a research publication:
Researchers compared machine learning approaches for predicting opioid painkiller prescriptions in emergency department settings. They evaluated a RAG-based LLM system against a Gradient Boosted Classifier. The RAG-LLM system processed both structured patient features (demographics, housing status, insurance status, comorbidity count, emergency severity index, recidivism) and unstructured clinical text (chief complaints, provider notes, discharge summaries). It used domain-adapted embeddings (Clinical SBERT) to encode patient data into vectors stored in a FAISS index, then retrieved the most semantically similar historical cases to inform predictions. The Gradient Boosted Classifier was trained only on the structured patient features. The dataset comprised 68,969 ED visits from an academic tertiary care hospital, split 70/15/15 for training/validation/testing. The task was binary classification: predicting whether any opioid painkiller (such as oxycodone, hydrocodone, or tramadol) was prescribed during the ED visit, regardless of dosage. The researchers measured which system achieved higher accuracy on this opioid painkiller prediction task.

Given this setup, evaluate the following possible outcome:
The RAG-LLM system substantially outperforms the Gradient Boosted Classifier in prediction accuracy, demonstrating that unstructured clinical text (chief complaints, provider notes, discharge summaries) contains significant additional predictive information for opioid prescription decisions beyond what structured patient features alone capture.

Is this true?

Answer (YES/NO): NO